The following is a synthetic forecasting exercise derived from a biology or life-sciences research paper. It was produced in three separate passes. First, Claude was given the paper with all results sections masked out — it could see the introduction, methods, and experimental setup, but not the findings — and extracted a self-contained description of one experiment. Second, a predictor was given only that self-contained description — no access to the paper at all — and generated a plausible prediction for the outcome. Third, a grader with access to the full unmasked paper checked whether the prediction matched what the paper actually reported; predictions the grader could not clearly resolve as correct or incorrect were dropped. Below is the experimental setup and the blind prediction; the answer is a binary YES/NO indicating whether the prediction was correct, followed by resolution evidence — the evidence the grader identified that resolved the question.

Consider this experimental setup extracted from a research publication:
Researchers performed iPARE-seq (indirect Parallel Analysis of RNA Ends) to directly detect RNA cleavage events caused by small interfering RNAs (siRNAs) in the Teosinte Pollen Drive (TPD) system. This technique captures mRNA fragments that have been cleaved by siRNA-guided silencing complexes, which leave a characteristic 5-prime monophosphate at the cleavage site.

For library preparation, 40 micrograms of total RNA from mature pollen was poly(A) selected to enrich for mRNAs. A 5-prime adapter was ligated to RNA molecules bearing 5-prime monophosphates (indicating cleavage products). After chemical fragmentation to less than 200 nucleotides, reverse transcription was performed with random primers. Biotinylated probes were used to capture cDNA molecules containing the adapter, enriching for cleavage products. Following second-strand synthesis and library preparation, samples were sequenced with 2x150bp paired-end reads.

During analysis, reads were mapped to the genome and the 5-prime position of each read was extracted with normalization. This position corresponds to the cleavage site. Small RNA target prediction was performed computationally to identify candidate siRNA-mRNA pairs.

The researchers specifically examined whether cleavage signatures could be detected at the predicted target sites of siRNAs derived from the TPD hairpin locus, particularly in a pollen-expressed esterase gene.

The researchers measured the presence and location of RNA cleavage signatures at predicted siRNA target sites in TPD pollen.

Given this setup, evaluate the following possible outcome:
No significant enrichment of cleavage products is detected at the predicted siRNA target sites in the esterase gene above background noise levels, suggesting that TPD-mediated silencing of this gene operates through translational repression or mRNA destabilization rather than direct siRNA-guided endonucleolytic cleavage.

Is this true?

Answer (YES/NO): NO